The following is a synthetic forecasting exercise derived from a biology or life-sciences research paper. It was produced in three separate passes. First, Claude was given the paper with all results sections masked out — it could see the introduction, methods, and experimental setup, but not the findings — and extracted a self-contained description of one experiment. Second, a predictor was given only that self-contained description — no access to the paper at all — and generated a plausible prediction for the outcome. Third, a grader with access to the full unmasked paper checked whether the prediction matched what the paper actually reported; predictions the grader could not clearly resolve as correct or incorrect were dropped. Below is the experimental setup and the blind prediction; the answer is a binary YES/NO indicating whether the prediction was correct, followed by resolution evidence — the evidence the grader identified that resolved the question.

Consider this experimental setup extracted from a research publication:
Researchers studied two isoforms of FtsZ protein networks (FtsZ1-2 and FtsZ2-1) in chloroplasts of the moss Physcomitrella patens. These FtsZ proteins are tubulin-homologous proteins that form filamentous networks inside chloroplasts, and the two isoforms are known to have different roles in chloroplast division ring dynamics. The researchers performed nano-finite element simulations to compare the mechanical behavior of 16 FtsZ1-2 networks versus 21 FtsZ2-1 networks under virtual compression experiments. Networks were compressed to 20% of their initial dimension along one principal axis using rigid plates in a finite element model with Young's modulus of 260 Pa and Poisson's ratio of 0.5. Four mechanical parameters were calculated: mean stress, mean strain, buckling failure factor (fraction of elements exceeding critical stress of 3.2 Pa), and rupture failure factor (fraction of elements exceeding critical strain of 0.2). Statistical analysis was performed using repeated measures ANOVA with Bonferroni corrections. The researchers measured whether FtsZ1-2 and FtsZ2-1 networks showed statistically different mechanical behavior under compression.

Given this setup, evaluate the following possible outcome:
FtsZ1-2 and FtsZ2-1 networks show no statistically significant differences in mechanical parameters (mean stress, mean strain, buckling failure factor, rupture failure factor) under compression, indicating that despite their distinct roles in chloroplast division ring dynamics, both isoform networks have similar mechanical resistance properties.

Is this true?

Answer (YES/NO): YES